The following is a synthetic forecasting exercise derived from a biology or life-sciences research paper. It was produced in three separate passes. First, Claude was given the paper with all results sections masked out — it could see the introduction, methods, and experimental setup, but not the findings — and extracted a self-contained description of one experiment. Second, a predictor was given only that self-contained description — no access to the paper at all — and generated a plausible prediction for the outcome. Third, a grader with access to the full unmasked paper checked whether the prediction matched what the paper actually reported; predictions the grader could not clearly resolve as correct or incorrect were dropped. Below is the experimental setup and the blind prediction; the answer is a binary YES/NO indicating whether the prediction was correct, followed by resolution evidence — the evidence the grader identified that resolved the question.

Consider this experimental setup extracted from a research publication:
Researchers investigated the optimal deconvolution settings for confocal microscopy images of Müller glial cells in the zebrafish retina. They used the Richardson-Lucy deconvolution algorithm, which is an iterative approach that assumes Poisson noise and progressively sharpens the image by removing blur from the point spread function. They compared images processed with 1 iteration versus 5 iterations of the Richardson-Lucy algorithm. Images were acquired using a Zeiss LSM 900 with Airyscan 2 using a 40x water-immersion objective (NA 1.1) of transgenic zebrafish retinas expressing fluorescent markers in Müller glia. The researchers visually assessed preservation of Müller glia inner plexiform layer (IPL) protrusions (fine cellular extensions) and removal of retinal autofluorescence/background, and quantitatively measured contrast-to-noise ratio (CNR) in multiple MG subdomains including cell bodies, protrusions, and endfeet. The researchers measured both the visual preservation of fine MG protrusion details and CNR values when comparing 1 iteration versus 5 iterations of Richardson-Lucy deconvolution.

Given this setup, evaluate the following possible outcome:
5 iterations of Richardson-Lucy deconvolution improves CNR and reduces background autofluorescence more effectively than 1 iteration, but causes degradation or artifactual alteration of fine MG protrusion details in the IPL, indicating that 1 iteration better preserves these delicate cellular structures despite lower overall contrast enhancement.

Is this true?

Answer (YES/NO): YES